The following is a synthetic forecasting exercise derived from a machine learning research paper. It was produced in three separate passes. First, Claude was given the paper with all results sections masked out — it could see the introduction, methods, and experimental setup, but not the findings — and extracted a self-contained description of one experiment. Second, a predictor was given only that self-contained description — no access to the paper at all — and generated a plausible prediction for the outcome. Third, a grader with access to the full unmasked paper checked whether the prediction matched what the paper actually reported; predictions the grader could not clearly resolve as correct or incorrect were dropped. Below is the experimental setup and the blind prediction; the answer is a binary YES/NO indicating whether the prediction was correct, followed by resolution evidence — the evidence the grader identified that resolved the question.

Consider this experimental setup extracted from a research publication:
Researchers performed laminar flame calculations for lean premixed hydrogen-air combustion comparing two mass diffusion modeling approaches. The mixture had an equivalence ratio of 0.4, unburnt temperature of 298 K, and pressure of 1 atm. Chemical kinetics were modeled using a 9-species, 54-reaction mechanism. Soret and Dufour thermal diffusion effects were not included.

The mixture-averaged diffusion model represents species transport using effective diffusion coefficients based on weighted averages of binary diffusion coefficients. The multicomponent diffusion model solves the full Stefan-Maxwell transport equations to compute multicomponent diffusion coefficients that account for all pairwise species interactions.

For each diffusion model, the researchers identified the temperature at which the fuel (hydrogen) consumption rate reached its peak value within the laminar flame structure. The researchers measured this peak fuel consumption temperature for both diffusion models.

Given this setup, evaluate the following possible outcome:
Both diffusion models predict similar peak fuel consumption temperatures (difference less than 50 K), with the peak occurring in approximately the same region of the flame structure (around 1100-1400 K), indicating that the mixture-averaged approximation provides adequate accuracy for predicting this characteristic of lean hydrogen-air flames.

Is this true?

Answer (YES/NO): YES